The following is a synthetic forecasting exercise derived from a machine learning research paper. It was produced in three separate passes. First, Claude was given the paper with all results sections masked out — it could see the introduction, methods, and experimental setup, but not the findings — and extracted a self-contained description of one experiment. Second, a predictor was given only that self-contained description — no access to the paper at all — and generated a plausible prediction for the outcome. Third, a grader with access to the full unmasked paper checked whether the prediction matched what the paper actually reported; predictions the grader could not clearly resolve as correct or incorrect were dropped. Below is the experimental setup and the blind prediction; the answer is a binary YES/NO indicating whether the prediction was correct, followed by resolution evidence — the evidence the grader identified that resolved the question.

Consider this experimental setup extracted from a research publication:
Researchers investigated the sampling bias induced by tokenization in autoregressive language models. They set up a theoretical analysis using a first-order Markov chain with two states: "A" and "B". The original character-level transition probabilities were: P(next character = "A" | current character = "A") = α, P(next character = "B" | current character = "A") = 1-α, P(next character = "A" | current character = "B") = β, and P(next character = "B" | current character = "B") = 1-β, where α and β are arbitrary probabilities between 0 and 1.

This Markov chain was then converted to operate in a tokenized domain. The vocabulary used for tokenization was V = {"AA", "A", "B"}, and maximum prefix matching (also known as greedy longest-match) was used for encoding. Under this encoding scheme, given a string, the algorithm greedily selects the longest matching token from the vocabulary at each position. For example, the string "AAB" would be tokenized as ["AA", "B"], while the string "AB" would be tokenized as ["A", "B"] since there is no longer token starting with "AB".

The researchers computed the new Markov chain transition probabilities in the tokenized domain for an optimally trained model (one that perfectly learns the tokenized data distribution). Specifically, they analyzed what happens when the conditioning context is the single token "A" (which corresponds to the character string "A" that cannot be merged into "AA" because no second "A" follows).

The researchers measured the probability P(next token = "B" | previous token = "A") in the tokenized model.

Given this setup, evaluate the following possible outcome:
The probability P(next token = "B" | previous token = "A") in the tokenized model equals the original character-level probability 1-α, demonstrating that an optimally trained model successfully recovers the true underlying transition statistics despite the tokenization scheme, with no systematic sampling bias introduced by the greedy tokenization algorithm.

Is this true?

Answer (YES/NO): NO